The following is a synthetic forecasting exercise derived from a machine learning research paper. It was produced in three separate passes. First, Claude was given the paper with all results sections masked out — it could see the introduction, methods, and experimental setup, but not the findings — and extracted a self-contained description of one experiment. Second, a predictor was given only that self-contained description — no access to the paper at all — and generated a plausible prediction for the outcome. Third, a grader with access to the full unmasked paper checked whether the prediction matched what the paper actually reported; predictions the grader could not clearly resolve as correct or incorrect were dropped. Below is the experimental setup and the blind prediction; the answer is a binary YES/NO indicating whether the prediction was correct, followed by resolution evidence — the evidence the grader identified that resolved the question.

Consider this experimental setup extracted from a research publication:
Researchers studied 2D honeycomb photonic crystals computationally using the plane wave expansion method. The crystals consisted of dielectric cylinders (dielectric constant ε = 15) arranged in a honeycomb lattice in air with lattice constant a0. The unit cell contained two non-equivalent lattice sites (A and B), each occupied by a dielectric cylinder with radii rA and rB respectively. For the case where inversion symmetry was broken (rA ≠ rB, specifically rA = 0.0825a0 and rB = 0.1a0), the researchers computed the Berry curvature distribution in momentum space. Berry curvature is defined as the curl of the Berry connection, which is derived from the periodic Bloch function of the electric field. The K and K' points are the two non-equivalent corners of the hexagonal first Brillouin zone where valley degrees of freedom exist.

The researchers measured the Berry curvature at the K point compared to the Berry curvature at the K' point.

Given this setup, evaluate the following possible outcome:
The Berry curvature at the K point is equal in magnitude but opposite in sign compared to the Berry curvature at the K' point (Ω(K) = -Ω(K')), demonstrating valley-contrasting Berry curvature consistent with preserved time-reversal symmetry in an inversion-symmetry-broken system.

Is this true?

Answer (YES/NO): YES